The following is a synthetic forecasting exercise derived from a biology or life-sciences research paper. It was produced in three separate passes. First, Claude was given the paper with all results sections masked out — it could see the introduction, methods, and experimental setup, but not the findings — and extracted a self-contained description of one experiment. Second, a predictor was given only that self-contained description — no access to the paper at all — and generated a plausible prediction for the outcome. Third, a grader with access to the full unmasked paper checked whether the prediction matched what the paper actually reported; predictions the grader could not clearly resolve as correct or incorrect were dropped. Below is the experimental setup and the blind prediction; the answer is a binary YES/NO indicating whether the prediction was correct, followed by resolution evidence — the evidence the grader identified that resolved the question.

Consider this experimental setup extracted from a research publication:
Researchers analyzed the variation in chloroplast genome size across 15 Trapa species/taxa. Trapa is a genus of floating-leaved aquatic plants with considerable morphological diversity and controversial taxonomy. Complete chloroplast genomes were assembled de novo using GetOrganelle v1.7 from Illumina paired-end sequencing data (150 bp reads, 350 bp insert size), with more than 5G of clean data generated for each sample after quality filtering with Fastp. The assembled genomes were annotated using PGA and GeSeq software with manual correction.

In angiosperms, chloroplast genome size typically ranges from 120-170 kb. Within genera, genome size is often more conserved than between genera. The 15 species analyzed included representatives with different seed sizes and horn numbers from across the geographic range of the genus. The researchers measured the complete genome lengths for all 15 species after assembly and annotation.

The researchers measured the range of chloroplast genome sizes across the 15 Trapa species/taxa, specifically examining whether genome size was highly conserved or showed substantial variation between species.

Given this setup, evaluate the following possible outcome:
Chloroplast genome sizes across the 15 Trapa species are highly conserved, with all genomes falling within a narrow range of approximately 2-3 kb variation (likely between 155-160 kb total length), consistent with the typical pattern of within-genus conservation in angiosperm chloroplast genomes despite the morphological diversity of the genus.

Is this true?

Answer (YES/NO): NO